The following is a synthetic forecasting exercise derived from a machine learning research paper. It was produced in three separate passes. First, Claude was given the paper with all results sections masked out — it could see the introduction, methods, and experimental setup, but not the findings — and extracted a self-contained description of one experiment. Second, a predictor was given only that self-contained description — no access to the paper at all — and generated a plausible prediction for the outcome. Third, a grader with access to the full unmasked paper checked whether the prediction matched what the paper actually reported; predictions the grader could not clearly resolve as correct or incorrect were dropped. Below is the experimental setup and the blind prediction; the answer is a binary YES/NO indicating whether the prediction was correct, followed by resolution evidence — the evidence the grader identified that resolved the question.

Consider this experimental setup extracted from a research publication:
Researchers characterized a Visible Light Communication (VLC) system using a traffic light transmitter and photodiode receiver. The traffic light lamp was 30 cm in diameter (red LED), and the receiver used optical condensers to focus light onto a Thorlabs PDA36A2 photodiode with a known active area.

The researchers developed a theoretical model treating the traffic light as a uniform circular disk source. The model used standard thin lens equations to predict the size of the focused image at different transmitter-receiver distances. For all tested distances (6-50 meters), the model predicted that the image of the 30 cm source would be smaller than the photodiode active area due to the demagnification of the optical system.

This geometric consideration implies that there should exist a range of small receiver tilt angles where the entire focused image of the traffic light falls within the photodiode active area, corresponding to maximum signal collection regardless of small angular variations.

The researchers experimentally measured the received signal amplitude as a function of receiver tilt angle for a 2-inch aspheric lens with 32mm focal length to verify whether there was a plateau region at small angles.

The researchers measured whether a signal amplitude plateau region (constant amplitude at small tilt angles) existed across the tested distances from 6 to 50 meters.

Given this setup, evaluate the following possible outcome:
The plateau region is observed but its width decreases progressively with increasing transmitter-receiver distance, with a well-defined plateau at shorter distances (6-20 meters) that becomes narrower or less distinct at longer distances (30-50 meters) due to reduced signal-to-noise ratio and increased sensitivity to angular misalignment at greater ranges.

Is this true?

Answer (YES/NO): NO